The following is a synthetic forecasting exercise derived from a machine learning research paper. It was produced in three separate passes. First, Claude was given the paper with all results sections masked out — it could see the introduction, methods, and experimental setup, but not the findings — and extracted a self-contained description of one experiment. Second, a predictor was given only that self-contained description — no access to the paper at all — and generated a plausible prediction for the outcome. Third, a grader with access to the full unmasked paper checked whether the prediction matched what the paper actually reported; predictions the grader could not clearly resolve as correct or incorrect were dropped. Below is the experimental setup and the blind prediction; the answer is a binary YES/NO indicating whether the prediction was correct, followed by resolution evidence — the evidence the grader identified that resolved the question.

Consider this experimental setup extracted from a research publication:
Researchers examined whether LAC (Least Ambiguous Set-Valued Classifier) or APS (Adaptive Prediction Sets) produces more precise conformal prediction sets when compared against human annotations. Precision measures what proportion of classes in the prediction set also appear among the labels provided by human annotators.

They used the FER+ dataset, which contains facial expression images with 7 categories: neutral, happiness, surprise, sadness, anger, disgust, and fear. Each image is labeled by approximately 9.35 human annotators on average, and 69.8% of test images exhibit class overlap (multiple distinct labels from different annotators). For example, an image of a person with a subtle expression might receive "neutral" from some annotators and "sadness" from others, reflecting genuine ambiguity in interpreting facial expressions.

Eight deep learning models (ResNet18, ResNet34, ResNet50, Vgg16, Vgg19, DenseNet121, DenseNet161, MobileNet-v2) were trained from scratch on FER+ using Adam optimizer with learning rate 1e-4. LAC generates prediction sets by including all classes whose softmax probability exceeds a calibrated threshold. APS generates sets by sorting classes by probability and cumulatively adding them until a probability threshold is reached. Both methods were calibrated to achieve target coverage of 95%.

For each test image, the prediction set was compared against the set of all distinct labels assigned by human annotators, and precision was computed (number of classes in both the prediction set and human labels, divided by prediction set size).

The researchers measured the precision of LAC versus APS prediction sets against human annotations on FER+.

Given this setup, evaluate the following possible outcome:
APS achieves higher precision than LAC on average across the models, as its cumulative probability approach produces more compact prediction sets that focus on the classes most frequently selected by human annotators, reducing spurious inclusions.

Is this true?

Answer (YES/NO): NO